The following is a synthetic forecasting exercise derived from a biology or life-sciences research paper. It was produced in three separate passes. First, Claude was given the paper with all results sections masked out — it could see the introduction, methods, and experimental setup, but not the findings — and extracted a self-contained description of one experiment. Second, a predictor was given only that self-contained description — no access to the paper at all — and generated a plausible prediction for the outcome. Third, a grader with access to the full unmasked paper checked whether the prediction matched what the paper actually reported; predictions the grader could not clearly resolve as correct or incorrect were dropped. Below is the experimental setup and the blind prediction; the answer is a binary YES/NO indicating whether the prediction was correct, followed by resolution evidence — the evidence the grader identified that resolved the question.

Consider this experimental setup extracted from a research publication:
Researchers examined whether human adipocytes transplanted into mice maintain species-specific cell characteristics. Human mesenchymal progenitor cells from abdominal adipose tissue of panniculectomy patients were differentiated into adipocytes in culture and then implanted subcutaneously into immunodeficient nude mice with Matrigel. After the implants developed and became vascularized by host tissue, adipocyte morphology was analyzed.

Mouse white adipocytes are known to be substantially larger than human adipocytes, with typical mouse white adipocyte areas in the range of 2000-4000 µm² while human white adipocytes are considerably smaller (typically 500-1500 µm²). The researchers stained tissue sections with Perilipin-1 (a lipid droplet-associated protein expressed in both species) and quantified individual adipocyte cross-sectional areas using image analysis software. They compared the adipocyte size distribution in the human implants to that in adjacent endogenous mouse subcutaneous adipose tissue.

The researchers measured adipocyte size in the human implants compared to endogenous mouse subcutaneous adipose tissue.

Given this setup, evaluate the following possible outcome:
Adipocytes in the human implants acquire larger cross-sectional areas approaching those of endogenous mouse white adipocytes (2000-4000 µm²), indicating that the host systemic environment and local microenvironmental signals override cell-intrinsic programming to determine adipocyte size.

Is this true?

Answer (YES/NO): NO